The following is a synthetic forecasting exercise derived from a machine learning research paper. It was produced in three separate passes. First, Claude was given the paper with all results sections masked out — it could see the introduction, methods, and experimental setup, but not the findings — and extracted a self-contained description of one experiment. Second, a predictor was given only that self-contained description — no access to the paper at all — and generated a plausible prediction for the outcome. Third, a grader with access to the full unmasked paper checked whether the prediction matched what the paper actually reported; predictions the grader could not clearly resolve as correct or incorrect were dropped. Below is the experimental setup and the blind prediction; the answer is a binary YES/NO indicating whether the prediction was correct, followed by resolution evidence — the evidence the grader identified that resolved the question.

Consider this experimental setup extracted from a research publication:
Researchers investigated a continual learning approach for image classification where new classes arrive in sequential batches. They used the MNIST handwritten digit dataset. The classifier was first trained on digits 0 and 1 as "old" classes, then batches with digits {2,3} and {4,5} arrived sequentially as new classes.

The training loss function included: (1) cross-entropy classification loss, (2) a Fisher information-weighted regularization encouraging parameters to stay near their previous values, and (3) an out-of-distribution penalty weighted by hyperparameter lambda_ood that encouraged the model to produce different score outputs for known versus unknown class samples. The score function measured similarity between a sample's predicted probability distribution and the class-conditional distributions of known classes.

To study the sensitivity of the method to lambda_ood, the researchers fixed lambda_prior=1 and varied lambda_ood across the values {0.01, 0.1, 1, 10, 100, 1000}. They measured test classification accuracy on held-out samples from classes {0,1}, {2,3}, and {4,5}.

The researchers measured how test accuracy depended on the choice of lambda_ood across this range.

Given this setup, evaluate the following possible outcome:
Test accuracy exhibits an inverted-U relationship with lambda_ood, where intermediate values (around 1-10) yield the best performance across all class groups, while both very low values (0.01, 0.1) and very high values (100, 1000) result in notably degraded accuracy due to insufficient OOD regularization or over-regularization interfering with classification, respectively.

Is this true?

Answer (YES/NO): NO